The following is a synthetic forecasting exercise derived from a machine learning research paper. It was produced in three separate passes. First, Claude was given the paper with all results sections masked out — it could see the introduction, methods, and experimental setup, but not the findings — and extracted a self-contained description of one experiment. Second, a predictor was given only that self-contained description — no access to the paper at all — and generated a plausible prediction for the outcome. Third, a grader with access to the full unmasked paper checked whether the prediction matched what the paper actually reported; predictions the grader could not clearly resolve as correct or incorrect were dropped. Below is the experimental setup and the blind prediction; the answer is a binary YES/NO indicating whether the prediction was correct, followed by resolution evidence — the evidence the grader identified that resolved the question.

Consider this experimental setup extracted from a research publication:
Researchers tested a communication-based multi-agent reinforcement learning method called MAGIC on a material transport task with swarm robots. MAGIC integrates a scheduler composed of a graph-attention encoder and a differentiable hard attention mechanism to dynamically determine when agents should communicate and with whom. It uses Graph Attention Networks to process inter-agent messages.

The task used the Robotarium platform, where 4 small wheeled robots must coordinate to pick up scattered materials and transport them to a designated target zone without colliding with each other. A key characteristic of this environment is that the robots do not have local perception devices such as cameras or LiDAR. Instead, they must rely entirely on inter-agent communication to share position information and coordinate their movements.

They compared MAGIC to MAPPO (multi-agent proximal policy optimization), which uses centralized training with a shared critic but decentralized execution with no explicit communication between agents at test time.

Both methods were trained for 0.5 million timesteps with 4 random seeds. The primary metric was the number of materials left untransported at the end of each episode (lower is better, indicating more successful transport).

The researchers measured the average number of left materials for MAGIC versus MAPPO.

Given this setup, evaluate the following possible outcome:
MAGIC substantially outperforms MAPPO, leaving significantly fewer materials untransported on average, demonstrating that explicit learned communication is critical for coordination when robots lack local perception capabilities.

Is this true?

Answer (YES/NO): NO